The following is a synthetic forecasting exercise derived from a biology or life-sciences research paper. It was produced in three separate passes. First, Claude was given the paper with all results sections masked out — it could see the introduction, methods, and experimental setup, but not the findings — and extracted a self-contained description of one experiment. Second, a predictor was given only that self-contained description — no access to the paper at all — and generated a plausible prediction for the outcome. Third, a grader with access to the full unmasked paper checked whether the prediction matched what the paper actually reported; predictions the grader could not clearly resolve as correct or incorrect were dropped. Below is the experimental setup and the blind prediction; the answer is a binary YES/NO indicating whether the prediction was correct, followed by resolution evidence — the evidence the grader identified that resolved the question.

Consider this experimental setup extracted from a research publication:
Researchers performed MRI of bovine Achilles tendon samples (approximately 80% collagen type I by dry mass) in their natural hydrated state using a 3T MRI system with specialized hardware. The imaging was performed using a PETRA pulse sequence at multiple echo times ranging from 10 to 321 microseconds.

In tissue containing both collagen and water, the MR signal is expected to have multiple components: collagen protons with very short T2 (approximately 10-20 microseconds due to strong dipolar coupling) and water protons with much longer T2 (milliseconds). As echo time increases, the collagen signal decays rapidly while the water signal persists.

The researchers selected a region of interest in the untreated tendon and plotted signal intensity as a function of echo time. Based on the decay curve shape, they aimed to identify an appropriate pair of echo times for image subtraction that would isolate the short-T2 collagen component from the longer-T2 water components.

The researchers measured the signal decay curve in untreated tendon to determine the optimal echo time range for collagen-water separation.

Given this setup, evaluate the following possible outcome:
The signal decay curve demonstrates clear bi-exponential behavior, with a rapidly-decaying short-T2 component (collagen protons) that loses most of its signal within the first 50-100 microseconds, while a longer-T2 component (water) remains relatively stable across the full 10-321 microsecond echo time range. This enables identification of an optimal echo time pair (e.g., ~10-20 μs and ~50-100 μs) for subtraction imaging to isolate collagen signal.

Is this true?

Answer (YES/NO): NO